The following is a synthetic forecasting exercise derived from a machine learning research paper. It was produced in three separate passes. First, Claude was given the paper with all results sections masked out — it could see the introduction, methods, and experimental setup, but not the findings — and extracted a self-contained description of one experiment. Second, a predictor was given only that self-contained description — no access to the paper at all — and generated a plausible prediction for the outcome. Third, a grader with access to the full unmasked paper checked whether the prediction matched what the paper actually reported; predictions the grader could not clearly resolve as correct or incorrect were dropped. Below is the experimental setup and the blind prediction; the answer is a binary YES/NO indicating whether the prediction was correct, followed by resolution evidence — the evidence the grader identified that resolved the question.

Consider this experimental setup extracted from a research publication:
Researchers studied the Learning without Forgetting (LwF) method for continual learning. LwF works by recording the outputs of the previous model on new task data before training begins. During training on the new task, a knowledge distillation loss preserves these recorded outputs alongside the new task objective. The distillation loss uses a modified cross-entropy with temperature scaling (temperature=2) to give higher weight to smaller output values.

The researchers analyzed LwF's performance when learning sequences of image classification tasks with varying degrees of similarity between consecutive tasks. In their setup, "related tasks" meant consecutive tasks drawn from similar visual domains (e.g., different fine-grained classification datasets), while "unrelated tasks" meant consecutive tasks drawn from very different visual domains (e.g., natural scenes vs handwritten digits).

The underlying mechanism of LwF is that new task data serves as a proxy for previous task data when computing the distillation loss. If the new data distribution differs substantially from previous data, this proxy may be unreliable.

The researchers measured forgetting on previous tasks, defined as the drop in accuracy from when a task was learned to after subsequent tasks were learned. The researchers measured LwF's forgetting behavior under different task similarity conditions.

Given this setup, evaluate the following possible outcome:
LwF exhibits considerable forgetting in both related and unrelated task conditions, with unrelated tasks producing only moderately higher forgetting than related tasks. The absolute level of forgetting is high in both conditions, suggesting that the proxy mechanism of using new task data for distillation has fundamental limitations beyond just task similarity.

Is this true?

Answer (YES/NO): NO